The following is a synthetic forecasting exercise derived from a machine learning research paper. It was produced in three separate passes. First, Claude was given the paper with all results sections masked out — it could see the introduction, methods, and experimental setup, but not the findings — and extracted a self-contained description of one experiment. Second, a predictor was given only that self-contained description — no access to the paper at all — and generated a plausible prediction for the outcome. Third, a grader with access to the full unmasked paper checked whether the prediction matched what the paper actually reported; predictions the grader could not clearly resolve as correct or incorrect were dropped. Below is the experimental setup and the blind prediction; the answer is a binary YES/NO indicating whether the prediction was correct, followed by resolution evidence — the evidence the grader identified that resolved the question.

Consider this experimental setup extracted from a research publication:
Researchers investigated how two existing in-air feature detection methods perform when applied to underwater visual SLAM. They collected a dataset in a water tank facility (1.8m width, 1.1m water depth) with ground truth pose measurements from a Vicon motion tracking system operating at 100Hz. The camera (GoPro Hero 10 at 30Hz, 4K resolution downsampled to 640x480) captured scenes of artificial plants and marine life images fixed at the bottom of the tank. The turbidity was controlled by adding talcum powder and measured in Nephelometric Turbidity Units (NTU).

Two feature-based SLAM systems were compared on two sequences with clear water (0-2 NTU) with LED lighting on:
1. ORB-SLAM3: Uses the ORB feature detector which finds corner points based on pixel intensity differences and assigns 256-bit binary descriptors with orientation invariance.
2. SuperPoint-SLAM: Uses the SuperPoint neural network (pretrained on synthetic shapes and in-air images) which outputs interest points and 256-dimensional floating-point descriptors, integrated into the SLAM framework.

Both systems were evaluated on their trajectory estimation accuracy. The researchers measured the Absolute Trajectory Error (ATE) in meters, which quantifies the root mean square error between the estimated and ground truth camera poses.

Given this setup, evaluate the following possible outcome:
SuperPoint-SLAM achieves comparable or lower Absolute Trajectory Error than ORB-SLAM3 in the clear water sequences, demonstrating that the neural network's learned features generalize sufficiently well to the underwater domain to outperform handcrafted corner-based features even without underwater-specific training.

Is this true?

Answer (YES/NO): NO